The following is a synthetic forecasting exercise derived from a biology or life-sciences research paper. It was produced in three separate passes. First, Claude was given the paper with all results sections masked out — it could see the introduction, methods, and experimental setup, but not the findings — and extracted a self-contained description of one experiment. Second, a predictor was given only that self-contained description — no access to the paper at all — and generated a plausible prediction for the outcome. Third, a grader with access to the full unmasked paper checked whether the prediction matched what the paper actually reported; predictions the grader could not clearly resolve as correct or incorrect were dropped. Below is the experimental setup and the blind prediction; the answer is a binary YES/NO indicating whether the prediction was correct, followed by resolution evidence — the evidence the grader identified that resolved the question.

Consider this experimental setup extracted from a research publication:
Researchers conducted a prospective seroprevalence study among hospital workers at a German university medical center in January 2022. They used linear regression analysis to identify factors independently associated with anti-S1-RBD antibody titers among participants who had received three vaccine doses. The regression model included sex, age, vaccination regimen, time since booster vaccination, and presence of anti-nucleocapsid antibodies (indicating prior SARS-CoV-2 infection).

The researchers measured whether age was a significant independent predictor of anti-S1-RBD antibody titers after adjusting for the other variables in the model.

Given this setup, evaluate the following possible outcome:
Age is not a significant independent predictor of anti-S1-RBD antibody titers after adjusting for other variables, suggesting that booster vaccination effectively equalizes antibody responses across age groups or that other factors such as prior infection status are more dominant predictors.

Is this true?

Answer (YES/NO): YES